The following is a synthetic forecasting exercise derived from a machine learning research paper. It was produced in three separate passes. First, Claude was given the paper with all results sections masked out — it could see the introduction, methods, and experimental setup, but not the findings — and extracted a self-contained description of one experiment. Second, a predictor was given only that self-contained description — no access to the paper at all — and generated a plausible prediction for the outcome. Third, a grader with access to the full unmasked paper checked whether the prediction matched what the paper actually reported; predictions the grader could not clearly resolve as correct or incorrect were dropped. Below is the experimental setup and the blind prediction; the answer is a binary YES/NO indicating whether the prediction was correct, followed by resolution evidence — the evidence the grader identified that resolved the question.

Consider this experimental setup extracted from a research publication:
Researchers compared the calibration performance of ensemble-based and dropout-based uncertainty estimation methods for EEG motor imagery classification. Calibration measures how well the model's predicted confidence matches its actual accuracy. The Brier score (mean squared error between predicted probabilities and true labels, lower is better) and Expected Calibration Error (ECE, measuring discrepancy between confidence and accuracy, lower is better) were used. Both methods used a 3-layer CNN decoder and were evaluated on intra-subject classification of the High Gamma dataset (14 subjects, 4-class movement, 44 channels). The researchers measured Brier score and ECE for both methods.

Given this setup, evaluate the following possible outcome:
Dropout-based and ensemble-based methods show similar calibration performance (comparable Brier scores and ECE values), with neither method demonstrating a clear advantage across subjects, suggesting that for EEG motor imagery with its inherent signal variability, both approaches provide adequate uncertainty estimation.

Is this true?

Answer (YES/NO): NO